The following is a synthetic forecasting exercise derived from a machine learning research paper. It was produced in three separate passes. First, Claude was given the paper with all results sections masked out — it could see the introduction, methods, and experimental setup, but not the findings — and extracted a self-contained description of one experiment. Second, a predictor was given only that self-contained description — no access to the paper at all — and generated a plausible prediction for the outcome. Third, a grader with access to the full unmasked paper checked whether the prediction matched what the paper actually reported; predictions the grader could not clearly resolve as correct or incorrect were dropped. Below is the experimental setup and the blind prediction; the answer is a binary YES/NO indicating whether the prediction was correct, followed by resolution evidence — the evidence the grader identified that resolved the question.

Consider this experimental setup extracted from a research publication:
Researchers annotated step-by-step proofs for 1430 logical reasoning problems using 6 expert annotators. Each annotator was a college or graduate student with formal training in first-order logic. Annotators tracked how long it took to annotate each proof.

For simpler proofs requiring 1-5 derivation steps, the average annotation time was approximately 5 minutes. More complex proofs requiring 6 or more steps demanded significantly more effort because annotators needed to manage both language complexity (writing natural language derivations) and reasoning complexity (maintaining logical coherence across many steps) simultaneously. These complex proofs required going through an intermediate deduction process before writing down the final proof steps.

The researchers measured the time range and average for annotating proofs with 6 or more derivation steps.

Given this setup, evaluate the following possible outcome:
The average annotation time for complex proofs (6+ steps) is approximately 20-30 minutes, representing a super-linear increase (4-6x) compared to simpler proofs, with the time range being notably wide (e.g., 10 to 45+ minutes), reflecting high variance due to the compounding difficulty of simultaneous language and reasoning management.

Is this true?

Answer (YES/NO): NO